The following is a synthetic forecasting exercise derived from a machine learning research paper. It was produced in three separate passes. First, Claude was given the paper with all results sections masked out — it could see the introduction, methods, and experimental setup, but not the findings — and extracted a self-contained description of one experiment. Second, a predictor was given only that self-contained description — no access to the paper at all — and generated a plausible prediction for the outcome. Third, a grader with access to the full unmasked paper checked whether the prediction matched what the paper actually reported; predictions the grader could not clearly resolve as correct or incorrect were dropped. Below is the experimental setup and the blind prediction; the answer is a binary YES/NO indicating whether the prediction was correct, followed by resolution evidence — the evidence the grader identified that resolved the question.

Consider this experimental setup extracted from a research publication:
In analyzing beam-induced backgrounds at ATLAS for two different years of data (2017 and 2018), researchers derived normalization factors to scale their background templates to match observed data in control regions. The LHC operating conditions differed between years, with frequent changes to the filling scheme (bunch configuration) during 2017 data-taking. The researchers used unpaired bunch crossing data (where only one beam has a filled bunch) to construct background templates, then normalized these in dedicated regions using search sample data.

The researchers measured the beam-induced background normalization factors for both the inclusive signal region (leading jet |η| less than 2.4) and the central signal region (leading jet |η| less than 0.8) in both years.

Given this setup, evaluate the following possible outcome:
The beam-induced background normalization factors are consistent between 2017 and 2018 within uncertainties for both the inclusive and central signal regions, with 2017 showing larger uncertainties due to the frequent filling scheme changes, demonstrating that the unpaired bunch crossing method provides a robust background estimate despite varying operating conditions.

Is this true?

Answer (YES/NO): NO